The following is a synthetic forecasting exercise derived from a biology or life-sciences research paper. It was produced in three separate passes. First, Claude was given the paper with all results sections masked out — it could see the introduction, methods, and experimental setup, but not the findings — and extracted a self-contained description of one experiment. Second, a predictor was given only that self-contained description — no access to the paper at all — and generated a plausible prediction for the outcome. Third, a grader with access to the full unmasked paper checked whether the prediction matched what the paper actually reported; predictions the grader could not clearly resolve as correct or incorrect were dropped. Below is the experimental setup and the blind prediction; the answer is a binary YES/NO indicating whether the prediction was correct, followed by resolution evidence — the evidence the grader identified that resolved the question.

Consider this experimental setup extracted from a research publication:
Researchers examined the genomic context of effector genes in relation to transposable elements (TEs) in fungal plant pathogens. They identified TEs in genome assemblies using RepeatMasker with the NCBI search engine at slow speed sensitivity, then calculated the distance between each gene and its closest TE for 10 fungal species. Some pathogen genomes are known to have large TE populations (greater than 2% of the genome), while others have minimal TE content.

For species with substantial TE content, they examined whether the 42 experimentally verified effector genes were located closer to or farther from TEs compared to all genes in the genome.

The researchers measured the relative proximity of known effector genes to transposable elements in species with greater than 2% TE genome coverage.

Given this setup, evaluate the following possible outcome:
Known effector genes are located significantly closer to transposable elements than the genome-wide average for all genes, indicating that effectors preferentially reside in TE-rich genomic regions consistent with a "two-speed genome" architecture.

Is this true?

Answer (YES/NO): YES